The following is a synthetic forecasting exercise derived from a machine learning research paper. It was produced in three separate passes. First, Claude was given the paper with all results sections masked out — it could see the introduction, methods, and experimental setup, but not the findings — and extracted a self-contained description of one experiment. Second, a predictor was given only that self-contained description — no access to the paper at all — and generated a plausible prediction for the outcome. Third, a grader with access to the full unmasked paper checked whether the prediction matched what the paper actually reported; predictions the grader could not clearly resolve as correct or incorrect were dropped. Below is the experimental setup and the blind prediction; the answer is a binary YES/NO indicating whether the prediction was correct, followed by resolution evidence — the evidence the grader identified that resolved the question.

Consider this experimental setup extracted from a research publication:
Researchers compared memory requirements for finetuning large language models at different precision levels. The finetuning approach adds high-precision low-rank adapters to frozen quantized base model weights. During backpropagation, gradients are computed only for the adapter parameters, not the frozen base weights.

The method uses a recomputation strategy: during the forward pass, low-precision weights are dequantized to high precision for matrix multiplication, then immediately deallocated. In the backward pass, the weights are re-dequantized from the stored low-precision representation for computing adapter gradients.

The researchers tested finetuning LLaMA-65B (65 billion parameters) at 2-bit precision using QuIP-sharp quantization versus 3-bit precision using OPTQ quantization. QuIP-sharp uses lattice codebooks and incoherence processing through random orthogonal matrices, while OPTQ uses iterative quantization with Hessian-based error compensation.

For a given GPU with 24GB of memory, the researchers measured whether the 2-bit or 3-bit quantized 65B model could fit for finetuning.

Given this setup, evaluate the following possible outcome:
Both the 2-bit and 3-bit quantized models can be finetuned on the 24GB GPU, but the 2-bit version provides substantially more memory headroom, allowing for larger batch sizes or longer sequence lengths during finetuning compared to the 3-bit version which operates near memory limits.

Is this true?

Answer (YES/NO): NO